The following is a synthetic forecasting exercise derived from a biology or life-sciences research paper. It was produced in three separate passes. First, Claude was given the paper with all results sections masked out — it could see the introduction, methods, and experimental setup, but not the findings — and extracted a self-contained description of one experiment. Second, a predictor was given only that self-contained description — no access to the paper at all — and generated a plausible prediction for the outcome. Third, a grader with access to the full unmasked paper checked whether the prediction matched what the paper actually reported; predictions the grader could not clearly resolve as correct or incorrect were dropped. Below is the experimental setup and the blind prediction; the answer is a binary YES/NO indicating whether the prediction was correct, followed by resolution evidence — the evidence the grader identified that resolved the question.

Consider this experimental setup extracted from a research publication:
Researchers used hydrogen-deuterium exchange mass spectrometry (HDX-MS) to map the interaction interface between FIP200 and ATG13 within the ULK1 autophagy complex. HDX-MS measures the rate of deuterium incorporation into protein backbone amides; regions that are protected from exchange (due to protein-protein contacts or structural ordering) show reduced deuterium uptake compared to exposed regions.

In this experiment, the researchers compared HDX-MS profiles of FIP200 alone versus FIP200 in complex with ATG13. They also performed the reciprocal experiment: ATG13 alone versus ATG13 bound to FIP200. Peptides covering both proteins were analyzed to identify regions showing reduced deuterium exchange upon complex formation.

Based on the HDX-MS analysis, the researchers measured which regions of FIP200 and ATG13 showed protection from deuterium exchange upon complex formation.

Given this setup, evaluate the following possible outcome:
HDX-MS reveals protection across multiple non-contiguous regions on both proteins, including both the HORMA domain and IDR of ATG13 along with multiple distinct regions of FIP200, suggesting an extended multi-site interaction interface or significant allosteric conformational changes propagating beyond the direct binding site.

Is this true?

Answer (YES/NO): NO